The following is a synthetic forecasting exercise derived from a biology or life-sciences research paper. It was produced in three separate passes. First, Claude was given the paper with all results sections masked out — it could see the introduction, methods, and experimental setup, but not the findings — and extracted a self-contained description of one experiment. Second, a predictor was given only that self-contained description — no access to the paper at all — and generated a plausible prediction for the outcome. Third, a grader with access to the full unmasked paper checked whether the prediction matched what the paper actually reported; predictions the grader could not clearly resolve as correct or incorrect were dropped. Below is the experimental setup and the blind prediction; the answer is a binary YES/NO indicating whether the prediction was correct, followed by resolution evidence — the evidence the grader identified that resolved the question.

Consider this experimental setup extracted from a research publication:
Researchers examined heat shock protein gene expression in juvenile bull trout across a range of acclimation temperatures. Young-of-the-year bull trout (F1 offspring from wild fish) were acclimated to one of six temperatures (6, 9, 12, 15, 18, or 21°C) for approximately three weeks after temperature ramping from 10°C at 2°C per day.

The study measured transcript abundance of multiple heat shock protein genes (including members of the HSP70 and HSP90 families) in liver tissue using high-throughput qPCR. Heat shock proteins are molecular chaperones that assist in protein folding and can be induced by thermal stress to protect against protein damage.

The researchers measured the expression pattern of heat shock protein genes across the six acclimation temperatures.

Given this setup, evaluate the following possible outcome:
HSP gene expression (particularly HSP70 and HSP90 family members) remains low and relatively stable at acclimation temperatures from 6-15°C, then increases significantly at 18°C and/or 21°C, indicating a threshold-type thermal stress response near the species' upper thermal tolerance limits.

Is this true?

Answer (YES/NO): NO